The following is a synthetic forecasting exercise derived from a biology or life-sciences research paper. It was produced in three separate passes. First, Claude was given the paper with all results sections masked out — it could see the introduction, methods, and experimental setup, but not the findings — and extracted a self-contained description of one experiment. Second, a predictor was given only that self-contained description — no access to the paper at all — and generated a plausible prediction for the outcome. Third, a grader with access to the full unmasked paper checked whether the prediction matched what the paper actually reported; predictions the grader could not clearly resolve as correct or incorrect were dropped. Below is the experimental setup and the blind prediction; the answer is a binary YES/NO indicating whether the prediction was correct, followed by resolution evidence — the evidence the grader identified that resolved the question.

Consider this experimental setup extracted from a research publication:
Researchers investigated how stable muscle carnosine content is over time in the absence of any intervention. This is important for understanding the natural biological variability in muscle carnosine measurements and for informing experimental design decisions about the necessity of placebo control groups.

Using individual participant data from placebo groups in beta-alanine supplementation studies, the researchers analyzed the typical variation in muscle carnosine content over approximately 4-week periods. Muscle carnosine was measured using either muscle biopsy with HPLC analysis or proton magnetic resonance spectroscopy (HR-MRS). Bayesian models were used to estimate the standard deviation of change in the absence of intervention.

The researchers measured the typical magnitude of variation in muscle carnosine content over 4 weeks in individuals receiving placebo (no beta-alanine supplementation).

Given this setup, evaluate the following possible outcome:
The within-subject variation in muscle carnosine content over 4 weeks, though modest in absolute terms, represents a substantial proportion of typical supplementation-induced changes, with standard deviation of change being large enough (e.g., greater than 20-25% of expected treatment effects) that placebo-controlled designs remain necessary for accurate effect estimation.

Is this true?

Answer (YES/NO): NO